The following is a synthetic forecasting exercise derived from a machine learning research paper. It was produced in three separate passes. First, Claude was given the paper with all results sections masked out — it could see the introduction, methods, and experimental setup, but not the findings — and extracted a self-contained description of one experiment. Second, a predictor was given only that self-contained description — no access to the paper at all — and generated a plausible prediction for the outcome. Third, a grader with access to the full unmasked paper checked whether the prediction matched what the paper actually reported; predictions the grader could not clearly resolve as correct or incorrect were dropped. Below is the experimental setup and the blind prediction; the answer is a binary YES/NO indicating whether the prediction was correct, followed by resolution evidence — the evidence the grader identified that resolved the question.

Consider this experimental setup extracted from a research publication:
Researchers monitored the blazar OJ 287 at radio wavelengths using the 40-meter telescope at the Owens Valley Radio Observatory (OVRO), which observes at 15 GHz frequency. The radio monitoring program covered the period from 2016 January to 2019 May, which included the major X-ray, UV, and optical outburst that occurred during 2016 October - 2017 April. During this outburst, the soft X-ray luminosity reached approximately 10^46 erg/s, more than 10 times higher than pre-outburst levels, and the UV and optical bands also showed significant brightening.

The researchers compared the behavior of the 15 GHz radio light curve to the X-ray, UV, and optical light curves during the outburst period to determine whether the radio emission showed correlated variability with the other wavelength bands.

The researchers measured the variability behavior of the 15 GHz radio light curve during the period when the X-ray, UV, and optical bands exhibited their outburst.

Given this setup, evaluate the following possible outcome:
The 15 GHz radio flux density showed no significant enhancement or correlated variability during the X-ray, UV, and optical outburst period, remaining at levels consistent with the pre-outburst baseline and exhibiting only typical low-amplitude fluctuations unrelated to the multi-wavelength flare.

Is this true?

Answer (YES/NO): NO